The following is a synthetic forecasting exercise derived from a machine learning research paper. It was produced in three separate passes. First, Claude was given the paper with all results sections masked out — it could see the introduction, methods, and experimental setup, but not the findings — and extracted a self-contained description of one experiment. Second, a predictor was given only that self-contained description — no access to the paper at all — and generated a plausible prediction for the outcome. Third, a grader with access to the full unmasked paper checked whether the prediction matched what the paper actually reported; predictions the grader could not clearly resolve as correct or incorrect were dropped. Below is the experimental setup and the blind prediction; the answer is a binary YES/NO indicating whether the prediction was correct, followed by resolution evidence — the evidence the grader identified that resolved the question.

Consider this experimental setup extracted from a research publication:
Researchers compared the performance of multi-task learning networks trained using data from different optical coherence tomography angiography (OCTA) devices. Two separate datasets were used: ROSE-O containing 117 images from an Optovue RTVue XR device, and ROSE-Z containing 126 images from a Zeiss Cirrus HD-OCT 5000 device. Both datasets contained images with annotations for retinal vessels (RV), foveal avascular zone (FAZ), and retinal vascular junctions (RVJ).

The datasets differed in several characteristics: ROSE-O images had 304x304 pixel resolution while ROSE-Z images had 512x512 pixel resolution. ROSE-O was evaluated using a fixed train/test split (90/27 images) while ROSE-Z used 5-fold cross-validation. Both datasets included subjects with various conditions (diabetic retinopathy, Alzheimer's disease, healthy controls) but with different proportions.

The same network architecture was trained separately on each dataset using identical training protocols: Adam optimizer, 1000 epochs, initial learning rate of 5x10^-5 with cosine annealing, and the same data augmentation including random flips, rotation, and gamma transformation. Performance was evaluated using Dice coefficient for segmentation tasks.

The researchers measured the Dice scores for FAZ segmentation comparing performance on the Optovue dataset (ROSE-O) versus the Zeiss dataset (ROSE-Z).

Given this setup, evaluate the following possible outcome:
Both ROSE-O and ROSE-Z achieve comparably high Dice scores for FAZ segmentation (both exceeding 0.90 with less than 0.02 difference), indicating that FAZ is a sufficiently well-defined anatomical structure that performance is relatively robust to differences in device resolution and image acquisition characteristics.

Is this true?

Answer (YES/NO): NO